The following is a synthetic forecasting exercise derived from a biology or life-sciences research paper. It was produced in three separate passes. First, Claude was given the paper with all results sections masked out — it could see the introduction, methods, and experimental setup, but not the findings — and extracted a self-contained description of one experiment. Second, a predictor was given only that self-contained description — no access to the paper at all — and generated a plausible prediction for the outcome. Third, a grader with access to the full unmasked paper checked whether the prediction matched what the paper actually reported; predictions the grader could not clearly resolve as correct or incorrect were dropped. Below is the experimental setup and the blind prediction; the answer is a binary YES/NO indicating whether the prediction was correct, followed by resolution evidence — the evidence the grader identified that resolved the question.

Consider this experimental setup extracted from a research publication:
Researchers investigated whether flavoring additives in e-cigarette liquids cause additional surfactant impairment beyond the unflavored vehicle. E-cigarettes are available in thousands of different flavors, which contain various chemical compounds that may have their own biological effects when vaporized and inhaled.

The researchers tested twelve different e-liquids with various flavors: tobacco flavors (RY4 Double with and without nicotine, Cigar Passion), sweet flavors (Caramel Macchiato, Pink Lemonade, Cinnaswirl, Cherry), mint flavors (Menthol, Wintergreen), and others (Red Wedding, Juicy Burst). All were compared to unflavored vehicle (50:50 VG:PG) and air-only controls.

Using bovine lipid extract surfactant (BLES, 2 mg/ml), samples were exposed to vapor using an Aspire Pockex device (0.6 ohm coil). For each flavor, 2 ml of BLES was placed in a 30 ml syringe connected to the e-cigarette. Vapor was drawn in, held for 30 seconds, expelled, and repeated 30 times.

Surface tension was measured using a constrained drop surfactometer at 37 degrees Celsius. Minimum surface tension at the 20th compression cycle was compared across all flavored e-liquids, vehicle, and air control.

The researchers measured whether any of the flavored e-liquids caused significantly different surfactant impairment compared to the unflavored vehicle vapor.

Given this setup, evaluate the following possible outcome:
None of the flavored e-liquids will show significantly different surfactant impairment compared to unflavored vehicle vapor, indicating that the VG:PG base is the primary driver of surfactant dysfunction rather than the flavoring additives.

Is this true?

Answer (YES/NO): NO